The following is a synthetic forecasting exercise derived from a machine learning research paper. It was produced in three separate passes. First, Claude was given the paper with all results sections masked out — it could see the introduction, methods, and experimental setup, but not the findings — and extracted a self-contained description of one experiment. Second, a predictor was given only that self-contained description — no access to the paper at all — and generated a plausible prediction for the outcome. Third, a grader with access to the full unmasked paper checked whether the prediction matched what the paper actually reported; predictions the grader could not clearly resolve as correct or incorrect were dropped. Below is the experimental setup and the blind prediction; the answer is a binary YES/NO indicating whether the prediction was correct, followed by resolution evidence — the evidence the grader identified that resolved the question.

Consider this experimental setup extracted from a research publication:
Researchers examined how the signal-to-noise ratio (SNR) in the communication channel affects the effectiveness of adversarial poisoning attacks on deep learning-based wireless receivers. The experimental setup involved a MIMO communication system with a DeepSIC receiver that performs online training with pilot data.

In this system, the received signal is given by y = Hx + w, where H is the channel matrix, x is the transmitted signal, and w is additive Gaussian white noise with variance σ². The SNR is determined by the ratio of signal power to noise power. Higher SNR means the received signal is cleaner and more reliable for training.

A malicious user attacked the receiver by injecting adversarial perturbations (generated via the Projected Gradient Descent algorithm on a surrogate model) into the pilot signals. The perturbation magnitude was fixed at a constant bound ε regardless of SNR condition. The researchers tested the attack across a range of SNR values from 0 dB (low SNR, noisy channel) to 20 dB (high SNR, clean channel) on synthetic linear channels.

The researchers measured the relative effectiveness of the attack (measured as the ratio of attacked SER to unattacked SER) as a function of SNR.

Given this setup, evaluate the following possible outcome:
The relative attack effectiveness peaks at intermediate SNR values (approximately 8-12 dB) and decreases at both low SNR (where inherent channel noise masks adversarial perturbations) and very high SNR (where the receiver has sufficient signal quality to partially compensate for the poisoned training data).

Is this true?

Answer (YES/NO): NO